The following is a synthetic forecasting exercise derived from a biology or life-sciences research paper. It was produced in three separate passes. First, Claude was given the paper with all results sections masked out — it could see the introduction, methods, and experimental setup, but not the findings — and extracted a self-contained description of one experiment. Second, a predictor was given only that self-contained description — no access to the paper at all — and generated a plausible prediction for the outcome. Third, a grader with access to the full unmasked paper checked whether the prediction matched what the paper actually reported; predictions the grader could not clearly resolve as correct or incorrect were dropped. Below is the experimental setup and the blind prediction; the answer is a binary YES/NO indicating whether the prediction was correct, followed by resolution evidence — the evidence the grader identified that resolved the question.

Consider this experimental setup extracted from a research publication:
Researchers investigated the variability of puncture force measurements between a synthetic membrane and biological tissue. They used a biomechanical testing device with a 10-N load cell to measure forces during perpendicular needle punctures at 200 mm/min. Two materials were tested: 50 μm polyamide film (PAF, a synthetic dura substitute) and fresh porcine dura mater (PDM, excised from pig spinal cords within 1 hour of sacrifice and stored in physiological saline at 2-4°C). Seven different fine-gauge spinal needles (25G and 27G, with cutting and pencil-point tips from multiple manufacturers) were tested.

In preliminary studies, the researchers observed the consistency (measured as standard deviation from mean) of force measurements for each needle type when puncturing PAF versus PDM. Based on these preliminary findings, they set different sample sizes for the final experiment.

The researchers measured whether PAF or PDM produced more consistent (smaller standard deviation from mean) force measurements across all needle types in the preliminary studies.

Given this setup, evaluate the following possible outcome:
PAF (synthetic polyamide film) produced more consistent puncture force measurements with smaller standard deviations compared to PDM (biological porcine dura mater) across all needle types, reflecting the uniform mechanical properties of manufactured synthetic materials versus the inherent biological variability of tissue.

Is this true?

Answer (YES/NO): YES